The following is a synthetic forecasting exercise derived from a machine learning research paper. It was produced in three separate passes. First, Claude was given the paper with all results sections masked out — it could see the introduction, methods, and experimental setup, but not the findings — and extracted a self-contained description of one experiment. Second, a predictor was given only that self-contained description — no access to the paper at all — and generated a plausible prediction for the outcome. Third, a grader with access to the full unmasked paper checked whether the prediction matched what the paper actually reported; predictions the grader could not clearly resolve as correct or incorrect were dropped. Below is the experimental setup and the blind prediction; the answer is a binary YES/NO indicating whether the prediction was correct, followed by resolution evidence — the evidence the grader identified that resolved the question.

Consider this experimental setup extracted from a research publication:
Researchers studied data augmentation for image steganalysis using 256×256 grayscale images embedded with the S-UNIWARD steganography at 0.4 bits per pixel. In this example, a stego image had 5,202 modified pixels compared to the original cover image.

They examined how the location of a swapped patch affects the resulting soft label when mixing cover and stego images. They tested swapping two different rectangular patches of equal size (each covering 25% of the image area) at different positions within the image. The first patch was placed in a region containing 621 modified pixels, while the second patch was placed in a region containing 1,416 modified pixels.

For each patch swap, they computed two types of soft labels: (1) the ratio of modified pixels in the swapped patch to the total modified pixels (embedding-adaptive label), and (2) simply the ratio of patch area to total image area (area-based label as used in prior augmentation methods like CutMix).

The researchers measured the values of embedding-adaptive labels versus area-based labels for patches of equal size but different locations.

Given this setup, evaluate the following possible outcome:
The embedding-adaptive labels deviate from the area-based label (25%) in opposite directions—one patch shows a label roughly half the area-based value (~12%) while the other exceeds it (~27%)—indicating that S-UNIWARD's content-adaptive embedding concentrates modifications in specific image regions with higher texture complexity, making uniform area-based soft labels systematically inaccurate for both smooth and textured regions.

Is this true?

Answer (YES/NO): YES